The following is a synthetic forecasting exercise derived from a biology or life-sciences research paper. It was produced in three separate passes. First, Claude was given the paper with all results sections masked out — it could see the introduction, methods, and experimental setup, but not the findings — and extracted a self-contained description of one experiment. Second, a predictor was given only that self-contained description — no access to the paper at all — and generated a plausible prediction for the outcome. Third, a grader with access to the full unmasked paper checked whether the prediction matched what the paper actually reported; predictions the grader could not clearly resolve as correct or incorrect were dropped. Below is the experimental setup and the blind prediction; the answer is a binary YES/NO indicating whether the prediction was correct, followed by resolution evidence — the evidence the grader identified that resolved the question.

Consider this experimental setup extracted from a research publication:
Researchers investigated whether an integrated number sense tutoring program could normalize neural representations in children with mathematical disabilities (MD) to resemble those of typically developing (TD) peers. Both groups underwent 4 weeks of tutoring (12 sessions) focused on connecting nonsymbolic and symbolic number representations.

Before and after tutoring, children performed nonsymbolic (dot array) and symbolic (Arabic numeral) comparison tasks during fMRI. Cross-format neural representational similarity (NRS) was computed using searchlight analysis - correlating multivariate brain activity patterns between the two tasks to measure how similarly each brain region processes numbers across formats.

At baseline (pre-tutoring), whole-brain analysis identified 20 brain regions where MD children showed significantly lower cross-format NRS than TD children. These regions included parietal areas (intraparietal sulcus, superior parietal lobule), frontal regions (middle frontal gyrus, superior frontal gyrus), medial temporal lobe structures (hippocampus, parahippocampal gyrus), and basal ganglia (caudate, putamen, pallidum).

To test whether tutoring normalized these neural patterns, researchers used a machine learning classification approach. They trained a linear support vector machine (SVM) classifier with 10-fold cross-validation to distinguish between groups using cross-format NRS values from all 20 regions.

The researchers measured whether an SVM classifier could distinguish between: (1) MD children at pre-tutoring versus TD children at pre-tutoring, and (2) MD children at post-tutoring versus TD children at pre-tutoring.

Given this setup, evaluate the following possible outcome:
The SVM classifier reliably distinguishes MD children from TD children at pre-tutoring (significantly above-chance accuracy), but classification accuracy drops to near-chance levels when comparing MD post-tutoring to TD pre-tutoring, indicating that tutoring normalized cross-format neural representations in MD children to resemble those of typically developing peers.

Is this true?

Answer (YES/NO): YES